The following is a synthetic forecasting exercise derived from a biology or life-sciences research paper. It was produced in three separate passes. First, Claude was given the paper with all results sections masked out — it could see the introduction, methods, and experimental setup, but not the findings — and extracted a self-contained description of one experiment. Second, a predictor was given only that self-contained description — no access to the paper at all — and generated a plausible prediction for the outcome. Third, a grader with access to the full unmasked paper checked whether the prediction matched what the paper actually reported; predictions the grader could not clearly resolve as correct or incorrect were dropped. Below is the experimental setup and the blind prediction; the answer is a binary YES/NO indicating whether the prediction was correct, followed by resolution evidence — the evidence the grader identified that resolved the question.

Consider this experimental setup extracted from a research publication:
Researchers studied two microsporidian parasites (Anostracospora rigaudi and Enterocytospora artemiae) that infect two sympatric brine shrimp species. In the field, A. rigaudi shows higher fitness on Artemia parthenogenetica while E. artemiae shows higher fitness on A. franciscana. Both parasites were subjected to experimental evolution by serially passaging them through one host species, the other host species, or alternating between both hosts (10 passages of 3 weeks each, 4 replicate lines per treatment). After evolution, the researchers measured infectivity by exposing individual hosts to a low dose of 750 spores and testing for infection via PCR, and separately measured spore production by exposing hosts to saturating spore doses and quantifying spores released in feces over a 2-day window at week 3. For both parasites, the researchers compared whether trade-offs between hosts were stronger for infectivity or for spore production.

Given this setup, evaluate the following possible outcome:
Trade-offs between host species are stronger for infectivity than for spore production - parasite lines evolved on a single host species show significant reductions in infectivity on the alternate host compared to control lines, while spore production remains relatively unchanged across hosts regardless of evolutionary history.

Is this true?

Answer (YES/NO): NO